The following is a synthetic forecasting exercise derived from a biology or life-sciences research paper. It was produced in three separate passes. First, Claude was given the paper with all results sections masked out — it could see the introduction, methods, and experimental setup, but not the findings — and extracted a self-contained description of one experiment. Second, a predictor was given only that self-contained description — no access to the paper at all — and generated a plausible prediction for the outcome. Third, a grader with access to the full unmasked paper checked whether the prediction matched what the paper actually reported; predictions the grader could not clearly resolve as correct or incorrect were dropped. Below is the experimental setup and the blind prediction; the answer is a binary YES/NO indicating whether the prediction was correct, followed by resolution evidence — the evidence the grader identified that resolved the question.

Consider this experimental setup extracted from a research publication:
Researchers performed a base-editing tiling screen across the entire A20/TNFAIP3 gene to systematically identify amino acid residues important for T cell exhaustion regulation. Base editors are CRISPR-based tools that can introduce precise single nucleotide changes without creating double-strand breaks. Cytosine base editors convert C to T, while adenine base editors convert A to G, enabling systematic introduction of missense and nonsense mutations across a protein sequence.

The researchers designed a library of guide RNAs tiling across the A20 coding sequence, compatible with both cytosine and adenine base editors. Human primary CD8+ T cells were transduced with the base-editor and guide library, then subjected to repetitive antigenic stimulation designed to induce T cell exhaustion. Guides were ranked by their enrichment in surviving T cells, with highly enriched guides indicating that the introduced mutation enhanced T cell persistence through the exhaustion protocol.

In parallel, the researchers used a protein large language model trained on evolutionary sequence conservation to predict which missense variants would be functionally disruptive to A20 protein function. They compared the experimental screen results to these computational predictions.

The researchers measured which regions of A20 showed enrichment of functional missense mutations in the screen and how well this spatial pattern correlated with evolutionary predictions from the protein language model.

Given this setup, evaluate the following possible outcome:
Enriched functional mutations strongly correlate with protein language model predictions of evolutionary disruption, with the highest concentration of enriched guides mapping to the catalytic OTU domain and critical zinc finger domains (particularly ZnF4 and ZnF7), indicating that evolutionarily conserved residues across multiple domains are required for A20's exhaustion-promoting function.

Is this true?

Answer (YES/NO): NO